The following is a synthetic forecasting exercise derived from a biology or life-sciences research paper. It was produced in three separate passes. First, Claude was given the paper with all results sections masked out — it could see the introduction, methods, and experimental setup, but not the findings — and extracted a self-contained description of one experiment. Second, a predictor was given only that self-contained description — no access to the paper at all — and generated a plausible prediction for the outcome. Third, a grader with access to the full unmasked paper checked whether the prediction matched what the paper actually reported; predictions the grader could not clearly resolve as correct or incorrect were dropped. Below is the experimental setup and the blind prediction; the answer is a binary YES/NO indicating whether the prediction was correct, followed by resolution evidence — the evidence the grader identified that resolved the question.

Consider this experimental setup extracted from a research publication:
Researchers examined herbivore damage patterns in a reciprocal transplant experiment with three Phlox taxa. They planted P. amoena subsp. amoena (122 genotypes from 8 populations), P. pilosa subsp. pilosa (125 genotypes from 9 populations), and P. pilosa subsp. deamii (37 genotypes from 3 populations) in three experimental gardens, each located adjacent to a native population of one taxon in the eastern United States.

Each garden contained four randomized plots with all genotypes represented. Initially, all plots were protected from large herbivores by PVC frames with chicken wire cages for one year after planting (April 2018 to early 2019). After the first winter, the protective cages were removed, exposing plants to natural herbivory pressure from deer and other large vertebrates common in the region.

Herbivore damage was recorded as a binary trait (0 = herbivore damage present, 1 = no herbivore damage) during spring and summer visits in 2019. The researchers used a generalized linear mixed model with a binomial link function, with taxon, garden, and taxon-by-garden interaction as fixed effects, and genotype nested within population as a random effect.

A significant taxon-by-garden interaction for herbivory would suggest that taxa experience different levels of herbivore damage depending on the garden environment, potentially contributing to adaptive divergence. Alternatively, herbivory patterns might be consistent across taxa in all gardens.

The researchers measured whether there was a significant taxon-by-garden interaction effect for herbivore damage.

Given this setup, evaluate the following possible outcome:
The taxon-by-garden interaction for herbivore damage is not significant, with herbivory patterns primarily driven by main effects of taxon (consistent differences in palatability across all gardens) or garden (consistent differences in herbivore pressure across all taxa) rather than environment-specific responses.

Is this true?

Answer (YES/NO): NO